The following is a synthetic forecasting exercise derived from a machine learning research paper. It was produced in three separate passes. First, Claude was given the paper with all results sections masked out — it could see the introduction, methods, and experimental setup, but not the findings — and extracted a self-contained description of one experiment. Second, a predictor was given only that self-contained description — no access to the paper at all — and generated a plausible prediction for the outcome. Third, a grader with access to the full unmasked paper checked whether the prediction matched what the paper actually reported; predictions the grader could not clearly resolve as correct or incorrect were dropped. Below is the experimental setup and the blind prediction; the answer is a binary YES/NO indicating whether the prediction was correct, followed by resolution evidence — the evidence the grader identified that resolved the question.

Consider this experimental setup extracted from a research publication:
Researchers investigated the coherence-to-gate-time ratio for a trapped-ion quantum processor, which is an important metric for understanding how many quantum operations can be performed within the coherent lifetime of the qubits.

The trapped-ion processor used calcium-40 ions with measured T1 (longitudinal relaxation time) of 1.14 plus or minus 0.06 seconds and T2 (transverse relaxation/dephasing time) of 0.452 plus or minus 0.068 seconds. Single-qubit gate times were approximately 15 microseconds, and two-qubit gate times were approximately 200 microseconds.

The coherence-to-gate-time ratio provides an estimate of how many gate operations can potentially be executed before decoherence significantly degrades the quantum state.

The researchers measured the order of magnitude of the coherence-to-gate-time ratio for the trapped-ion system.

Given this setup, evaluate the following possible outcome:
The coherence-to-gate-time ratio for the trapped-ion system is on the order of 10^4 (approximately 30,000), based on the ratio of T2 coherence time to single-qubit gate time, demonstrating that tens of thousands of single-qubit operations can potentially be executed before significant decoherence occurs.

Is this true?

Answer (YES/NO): NO